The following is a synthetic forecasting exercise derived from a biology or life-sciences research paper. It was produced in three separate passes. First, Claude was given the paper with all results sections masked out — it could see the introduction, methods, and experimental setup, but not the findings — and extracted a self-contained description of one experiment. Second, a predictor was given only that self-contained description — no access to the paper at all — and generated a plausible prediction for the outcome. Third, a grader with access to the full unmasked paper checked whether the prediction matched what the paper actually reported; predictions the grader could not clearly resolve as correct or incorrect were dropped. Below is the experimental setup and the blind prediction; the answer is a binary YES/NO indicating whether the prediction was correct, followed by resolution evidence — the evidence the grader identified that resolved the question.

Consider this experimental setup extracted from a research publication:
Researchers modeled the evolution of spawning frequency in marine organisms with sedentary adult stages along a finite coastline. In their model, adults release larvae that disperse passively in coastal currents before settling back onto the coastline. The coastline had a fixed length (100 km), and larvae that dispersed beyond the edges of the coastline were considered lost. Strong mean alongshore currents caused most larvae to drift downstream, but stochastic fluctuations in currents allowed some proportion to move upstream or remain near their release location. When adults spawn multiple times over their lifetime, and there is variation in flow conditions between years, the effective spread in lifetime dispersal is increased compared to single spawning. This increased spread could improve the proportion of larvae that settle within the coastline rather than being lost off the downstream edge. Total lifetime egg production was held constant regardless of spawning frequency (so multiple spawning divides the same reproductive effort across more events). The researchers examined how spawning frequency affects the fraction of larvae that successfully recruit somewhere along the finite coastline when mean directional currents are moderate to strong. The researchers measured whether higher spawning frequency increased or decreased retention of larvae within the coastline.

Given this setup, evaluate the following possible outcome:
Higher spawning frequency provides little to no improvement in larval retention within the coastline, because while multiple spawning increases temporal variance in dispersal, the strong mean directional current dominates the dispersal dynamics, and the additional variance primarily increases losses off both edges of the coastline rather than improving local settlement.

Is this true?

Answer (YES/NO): NO